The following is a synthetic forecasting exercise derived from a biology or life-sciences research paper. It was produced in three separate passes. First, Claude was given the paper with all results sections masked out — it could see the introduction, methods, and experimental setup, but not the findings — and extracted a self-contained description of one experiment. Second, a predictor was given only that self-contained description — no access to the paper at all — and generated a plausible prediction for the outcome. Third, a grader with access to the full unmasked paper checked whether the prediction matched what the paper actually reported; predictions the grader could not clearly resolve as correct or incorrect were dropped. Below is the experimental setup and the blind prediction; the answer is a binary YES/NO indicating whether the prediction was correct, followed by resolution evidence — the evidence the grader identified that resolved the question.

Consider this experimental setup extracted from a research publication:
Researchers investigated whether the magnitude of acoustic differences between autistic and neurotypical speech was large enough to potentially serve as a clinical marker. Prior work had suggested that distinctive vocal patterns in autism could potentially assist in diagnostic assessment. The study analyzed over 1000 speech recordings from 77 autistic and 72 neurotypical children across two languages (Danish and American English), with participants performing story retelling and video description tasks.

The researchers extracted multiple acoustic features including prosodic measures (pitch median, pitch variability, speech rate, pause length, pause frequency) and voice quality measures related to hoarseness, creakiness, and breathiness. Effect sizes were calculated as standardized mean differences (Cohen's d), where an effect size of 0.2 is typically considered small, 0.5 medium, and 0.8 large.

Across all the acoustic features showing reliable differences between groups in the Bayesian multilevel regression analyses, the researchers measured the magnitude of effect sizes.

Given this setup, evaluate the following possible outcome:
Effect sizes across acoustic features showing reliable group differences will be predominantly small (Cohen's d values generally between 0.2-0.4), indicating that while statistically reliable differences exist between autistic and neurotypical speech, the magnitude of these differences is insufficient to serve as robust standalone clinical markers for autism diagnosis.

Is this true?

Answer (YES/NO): NO